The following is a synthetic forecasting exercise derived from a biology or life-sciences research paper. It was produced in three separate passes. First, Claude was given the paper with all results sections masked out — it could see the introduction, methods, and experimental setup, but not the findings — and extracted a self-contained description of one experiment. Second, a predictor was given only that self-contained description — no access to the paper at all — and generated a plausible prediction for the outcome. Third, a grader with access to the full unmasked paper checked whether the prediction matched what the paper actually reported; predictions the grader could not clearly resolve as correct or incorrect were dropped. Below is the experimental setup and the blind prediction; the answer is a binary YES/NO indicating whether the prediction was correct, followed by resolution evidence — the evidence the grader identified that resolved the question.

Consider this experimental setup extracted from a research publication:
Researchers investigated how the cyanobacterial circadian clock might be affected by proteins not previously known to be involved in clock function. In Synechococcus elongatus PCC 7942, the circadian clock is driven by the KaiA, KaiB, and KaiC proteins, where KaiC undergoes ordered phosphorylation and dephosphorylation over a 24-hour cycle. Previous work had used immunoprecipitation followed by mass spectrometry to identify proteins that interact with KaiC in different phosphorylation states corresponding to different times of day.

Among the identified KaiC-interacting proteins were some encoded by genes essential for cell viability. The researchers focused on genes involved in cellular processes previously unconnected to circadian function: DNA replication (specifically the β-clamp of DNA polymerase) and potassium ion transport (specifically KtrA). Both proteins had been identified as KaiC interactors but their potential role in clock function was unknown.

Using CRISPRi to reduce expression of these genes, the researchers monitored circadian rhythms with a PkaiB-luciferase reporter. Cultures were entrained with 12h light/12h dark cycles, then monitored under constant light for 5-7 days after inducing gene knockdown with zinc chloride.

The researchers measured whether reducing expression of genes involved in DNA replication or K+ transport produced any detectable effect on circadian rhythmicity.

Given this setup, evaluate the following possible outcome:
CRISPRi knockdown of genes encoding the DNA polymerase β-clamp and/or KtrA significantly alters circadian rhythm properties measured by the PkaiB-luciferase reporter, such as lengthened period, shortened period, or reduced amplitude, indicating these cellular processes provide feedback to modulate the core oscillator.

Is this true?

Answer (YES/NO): YES